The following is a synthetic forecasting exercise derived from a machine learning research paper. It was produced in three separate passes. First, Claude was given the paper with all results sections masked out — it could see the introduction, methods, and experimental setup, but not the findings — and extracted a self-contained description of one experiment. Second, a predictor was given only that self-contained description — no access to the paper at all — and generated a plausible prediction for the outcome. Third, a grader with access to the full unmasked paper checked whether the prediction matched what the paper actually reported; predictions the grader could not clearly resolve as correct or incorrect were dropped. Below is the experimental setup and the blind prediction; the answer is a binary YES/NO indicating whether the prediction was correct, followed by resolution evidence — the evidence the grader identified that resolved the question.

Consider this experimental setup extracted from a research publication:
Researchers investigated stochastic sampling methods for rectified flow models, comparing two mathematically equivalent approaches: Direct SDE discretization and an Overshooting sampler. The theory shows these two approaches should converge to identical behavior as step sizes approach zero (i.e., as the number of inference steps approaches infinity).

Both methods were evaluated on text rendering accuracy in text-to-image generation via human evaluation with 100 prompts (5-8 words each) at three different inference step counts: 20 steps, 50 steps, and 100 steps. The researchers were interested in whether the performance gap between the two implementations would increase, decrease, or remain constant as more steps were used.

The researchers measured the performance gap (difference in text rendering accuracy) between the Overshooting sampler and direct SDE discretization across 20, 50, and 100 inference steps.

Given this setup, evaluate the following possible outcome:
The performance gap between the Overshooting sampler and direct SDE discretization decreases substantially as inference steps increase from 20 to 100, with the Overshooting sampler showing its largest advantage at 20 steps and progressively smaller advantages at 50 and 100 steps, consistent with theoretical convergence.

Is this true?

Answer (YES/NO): YES